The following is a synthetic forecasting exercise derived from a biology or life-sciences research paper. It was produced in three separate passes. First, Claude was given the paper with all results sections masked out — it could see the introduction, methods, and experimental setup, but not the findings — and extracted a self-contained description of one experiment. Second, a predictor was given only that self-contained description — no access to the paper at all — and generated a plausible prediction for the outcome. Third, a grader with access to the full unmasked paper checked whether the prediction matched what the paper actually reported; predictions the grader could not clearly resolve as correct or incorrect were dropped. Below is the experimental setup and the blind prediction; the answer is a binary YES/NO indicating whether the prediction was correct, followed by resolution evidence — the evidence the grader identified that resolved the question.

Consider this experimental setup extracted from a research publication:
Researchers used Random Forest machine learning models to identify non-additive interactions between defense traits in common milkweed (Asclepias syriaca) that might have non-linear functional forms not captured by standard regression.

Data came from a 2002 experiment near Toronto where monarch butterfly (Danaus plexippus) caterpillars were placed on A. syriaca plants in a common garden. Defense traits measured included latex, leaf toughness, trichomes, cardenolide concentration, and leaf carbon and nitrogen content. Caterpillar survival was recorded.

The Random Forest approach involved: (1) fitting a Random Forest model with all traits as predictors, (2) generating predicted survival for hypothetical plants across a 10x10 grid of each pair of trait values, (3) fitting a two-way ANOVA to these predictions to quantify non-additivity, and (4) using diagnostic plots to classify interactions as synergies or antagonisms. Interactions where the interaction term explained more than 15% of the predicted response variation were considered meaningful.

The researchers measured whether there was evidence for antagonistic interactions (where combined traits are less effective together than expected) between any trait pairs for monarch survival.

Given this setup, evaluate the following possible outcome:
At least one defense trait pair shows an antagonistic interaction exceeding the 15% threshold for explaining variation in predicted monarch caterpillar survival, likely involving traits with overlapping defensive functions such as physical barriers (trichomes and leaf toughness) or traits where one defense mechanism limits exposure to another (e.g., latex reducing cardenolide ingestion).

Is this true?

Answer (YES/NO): YES